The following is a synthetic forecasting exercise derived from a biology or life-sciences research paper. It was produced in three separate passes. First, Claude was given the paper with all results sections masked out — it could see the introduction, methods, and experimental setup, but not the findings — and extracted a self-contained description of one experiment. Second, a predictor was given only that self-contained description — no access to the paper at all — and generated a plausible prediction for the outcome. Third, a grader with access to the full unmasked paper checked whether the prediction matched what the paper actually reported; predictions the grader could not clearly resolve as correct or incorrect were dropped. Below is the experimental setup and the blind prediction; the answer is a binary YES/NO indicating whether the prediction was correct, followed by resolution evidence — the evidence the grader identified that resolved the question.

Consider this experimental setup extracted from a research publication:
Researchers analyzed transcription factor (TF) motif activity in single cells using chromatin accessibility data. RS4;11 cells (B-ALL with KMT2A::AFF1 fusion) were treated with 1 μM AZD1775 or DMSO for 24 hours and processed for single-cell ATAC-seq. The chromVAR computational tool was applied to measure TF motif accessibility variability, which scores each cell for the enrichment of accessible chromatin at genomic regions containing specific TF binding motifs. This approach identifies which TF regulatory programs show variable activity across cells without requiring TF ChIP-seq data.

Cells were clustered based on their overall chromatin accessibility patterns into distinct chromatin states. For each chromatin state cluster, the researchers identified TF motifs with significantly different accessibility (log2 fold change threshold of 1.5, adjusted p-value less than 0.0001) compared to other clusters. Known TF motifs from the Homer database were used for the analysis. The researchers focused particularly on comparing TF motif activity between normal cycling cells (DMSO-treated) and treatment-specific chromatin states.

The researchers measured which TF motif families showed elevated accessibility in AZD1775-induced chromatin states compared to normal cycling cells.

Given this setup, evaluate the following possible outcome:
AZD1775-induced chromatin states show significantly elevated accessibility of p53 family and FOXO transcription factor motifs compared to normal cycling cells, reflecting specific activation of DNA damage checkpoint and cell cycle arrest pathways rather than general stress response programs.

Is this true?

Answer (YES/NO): NO